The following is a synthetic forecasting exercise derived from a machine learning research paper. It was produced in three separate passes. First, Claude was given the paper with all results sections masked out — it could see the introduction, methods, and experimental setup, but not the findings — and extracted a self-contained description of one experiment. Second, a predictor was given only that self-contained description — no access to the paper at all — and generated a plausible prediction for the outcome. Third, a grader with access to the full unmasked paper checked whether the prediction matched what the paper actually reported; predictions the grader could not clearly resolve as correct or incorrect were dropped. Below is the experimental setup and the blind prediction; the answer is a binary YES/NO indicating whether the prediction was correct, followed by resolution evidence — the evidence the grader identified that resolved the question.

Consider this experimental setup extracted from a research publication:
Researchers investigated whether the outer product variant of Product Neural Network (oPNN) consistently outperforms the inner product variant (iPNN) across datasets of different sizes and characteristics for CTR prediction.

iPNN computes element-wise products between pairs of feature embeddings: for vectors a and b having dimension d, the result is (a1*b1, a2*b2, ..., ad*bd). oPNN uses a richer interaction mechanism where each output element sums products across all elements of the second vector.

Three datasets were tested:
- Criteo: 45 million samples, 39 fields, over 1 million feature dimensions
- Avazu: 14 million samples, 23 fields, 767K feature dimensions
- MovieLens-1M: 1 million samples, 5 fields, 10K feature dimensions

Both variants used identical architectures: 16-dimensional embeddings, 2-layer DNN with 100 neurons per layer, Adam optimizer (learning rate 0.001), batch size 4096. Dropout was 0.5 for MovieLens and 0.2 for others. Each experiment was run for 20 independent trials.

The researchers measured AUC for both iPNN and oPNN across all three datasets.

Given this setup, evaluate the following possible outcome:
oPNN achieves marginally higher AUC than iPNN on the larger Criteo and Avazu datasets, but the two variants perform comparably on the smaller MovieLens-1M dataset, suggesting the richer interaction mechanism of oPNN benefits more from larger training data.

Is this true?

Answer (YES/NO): NO